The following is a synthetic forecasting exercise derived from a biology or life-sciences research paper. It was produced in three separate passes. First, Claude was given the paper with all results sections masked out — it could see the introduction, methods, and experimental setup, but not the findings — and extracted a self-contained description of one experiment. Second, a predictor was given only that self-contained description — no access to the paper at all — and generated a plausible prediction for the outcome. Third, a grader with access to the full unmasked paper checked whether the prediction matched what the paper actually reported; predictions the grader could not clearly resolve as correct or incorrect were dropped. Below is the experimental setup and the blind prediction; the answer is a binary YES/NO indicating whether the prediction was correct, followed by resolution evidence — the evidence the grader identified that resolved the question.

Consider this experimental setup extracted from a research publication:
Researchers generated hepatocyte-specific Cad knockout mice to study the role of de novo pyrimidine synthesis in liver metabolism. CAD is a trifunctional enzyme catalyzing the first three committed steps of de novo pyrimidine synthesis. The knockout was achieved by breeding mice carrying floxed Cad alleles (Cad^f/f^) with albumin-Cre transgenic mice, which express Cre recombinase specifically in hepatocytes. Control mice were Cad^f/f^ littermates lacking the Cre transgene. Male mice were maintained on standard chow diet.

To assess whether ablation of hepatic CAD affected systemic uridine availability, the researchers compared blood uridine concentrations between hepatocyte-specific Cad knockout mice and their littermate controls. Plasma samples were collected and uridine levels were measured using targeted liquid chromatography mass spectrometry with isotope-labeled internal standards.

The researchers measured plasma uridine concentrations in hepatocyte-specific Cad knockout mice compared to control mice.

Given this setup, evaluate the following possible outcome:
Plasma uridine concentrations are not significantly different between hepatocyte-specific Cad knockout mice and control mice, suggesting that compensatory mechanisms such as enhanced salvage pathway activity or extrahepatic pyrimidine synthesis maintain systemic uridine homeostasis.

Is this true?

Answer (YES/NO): YES